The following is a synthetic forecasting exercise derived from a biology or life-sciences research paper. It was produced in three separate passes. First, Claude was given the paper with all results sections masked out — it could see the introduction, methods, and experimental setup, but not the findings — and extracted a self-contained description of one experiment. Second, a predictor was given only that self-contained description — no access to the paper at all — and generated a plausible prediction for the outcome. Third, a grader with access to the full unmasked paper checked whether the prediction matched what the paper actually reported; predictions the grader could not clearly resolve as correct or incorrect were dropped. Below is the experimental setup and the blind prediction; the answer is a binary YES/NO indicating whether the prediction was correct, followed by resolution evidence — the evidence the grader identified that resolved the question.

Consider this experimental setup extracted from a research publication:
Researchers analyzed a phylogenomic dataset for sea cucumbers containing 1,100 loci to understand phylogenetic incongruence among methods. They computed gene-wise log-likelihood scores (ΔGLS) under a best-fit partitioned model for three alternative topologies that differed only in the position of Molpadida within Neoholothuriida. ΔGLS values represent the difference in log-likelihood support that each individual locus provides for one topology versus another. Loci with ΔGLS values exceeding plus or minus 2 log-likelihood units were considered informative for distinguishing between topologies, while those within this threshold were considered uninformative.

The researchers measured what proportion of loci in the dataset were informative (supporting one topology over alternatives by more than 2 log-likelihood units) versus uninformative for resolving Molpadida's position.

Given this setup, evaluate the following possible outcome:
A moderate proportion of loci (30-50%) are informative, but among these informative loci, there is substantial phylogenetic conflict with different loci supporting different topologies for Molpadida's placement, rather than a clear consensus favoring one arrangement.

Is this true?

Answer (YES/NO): YES